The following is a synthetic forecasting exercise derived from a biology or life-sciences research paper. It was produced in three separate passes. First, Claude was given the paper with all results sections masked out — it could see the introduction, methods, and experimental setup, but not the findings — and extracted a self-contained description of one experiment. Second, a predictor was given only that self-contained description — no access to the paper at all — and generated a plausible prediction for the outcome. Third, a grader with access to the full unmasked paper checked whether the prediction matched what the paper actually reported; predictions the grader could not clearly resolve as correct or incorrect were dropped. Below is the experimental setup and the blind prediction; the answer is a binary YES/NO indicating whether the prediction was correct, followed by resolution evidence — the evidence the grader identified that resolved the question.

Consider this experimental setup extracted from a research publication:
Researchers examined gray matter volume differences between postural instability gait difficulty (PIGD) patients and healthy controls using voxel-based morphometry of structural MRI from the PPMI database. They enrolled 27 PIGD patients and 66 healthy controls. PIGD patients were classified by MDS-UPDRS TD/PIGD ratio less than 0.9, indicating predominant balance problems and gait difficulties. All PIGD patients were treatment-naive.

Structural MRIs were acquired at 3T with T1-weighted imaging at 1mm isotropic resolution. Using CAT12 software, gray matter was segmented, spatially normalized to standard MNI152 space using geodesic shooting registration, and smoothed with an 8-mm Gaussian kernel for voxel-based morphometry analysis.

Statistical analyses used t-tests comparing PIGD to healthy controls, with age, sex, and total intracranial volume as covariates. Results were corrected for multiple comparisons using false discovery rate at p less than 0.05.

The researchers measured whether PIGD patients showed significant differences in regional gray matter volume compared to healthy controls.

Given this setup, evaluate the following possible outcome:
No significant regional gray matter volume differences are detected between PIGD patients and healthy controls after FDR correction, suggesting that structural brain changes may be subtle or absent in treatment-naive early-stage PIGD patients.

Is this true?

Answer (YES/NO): YES